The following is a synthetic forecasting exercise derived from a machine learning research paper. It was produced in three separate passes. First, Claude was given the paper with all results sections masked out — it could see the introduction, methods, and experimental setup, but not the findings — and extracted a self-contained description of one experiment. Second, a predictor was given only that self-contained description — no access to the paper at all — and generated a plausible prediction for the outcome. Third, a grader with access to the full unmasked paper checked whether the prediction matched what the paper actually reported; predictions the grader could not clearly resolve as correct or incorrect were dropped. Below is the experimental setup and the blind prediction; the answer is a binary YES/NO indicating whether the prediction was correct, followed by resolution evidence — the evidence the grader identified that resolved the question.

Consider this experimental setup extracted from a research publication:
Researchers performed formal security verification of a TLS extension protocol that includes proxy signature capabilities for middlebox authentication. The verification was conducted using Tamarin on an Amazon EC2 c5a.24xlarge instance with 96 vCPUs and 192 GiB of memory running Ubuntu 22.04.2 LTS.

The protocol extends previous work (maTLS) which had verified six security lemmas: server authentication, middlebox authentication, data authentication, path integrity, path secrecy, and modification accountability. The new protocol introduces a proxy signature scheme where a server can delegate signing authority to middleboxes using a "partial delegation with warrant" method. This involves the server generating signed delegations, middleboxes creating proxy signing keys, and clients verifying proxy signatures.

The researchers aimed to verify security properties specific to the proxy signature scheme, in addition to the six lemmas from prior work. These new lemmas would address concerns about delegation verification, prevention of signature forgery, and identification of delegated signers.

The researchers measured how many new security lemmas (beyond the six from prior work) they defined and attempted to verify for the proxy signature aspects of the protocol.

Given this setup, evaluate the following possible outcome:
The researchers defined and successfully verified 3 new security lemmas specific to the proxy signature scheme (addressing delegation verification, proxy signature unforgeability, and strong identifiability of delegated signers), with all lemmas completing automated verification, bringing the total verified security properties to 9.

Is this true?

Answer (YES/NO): YES